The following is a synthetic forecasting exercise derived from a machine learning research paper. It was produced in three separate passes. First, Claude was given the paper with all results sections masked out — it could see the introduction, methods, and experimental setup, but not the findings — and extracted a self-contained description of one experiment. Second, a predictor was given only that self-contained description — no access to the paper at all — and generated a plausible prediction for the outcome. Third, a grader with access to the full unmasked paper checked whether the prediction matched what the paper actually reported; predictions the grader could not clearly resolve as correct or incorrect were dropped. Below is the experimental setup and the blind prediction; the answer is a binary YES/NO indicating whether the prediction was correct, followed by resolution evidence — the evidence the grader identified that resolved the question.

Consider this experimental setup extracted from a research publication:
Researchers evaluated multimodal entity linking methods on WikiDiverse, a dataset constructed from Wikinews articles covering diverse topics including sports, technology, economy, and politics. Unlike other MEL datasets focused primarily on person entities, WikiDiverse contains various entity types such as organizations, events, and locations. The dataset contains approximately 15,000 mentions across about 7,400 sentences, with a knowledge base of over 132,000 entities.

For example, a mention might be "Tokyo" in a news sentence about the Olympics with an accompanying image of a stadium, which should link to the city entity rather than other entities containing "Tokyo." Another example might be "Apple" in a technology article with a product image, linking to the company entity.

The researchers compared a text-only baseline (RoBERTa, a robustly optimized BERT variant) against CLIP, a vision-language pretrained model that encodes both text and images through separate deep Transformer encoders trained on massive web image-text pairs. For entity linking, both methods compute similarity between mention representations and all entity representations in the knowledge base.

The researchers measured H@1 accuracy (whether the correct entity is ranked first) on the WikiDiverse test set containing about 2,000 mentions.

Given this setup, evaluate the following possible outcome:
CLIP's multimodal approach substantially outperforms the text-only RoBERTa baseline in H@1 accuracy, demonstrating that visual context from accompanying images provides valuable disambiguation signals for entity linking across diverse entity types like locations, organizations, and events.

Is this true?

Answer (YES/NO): NO